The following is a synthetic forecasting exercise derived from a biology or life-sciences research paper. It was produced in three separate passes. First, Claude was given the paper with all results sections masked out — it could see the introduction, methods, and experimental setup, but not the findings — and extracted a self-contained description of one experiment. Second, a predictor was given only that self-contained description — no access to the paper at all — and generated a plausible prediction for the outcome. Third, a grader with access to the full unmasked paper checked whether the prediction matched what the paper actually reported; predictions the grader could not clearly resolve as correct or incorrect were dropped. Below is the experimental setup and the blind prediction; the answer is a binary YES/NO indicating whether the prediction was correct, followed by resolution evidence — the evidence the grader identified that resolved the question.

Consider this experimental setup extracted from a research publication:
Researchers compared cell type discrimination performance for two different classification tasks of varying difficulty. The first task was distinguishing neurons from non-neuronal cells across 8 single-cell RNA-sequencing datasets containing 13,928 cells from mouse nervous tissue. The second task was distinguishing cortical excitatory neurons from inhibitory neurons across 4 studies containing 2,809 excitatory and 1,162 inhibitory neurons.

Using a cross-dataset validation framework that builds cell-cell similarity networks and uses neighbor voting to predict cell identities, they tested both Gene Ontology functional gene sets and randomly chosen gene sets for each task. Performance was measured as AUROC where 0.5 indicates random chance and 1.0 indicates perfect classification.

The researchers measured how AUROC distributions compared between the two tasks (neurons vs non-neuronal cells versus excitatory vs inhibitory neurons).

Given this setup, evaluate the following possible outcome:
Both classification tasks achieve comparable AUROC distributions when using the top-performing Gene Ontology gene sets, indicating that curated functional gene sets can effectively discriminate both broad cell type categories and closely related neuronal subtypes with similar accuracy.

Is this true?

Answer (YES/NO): NO